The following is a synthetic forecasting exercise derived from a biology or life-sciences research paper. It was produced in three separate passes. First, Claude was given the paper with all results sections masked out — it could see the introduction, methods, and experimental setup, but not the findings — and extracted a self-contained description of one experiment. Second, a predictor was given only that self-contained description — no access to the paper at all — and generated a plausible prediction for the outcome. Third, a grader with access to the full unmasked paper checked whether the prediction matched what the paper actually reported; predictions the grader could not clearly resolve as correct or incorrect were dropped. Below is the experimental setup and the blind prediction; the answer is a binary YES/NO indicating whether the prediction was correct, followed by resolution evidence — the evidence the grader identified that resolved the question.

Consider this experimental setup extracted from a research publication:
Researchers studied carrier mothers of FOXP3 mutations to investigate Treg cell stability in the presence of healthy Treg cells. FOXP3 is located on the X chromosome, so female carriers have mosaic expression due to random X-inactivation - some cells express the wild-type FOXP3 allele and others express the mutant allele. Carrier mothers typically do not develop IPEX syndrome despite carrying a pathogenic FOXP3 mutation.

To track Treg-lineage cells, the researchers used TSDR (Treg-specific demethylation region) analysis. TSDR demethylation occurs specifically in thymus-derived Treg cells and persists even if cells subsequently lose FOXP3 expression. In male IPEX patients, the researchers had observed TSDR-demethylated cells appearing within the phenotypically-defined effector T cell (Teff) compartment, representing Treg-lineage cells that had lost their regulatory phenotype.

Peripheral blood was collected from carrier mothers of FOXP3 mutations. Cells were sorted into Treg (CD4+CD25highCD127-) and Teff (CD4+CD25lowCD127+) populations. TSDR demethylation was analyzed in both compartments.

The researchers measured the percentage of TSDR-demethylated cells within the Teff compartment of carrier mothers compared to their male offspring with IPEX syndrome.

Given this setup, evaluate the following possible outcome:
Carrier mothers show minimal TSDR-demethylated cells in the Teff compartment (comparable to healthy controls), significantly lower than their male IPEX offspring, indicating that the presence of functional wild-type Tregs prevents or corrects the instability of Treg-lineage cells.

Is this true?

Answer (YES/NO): YES